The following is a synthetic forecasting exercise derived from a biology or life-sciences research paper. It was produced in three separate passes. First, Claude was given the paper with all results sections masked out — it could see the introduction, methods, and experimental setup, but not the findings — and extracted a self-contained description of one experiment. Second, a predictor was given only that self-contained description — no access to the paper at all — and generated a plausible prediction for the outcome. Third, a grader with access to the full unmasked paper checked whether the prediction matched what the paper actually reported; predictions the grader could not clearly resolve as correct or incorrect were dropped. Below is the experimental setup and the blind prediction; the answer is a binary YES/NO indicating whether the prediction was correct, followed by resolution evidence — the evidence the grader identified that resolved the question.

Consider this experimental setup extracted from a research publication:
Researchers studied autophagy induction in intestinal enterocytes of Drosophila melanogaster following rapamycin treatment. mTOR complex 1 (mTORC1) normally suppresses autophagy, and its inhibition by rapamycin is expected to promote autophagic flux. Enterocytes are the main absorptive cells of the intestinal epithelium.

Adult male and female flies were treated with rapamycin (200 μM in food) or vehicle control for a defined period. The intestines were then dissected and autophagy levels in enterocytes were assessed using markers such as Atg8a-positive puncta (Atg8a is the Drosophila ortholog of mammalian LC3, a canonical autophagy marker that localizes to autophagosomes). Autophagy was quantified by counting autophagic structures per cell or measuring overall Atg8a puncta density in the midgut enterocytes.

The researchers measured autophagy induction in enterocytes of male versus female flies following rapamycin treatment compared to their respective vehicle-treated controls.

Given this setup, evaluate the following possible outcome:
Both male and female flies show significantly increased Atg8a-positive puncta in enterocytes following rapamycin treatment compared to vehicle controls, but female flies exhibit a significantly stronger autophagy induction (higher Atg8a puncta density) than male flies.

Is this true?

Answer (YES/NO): NO